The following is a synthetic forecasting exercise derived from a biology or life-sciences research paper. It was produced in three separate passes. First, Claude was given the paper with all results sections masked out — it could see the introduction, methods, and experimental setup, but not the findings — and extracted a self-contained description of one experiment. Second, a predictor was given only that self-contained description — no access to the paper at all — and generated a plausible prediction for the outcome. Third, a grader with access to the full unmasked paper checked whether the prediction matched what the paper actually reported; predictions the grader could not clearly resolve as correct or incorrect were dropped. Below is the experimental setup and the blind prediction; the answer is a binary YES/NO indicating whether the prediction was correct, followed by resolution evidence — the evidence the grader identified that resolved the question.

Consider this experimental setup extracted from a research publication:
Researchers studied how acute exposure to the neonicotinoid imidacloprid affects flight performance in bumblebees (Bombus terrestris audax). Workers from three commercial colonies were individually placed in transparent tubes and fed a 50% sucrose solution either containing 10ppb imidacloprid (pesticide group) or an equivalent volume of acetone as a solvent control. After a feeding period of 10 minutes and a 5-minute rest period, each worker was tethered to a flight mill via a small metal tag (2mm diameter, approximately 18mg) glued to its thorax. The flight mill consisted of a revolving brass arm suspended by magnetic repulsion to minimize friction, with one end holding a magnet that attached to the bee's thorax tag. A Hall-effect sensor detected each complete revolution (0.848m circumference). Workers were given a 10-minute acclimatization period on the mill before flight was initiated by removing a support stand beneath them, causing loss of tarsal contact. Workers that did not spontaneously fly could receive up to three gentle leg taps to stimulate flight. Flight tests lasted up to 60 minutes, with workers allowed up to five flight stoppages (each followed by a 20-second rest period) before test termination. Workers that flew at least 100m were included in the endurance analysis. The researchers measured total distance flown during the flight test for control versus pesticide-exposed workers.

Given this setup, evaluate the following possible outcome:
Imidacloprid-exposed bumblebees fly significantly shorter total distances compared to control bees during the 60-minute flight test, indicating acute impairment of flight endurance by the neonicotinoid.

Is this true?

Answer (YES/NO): YES